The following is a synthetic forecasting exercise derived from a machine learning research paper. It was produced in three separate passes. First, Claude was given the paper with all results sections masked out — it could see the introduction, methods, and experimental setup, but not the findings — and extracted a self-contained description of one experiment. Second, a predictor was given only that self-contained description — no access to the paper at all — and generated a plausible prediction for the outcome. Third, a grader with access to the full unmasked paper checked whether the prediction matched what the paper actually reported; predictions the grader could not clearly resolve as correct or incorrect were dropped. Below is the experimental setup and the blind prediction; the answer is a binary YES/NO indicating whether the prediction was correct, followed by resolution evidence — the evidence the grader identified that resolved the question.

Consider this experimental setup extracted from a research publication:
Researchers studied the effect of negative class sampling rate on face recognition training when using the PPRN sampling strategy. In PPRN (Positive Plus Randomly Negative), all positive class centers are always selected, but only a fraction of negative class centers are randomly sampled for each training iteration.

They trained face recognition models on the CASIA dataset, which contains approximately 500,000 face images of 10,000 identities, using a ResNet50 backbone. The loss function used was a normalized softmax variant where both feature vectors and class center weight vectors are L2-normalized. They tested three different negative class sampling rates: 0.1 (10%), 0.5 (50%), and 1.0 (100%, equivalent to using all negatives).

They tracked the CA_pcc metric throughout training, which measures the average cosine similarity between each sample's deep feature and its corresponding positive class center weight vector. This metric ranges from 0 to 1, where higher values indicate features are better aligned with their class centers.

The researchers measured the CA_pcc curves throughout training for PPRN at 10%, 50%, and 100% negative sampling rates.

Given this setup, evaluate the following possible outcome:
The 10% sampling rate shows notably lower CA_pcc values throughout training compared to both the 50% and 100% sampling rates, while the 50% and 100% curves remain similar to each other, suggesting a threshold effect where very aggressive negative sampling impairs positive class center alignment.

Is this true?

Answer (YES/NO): NO